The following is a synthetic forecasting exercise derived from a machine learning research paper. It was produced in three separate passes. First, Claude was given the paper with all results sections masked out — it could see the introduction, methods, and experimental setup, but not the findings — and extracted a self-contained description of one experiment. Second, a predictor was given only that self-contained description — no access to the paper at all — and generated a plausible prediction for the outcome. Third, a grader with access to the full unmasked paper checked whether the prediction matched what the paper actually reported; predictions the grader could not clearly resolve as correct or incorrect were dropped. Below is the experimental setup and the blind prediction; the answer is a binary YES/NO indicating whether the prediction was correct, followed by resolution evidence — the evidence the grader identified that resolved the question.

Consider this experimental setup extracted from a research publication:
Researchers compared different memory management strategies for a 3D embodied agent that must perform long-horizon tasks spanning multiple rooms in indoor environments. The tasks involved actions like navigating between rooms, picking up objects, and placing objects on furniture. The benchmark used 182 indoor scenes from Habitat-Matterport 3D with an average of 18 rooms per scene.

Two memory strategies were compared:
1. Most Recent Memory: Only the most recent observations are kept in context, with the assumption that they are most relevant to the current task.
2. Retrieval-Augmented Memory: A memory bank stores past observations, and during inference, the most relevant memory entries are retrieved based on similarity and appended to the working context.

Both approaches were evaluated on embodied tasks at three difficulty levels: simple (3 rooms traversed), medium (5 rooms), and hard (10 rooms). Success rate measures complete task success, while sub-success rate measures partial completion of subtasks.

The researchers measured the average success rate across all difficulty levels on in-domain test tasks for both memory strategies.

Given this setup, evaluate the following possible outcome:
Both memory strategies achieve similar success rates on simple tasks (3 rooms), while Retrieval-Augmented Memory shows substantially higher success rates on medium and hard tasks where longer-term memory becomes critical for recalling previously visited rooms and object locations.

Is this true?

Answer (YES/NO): NO